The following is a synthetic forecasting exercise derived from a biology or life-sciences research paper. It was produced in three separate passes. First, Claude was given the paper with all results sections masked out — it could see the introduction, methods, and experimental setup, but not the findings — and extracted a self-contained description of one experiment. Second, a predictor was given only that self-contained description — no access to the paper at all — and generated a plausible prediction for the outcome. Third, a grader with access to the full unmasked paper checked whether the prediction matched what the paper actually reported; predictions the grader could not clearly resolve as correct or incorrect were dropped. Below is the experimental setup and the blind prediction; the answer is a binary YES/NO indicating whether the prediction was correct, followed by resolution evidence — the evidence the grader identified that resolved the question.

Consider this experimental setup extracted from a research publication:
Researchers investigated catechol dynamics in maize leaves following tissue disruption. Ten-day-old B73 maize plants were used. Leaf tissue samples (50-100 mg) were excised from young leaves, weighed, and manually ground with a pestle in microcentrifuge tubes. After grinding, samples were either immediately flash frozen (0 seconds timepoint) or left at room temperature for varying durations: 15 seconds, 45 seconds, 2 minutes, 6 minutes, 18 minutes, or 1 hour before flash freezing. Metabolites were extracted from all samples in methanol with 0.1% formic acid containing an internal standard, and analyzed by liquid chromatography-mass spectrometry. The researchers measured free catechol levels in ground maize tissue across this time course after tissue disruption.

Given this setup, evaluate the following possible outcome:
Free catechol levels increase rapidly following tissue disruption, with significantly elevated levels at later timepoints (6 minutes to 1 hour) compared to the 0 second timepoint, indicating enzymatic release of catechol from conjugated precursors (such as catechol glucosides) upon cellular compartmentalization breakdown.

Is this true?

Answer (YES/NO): NO